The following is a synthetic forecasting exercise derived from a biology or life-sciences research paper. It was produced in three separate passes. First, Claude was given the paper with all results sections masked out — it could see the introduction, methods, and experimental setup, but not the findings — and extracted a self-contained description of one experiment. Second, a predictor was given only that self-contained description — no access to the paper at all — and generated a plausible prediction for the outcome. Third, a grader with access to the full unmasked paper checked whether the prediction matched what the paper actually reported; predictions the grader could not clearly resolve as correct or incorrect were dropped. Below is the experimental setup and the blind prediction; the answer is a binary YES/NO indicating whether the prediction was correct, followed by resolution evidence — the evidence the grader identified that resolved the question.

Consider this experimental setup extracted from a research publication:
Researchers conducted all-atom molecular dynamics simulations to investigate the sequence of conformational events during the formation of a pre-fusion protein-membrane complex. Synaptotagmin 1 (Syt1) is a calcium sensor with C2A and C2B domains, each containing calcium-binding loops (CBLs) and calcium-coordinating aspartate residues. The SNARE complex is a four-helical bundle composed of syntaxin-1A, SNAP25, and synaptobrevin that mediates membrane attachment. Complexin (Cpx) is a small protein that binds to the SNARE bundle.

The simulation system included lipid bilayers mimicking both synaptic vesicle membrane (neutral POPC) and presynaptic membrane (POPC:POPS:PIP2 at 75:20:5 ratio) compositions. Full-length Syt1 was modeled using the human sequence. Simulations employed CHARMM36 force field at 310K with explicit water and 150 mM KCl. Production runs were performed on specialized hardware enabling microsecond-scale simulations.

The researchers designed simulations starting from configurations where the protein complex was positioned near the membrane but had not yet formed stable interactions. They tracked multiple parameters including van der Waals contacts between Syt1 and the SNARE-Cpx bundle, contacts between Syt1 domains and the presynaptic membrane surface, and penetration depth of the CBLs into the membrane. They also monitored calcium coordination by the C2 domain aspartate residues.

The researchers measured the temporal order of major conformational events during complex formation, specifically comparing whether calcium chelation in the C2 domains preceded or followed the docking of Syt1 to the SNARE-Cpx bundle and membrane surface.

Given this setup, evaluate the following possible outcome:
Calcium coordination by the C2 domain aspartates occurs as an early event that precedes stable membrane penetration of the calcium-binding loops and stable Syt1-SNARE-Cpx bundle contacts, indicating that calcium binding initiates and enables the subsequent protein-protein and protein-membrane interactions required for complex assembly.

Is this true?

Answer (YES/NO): NO